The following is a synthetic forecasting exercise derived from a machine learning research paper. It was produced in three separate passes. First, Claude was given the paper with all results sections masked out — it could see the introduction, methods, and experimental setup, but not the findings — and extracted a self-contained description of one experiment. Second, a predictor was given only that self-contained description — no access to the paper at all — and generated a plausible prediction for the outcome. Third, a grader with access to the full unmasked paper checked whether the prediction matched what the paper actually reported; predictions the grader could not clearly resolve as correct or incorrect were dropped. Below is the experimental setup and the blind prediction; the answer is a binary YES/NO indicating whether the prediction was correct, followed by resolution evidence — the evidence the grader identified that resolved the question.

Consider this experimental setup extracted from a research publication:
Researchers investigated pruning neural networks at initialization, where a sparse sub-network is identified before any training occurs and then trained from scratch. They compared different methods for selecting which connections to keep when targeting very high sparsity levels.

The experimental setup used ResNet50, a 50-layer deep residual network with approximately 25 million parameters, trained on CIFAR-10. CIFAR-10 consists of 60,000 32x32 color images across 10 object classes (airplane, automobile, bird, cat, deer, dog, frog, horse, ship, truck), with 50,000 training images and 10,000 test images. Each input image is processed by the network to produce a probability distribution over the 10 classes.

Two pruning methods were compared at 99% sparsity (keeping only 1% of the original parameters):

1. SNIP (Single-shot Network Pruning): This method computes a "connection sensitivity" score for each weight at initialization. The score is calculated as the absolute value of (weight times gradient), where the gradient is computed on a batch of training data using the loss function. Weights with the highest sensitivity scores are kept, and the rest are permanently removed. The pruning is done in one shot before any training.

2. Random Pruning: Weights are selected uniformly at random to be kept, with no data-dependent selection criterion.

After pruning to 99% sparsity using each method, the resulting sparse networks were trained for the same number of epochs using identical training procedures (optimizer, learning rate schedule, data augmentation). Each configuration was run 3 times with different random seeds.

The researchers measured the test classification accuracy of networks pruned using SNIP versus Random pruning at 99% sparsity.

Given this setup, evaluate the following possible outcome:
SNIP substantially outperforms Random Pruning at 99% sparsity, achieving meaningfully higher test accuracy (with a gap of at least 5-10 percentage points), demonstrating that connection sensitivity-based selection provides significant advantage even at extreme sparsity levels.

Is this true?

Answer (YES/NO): NO